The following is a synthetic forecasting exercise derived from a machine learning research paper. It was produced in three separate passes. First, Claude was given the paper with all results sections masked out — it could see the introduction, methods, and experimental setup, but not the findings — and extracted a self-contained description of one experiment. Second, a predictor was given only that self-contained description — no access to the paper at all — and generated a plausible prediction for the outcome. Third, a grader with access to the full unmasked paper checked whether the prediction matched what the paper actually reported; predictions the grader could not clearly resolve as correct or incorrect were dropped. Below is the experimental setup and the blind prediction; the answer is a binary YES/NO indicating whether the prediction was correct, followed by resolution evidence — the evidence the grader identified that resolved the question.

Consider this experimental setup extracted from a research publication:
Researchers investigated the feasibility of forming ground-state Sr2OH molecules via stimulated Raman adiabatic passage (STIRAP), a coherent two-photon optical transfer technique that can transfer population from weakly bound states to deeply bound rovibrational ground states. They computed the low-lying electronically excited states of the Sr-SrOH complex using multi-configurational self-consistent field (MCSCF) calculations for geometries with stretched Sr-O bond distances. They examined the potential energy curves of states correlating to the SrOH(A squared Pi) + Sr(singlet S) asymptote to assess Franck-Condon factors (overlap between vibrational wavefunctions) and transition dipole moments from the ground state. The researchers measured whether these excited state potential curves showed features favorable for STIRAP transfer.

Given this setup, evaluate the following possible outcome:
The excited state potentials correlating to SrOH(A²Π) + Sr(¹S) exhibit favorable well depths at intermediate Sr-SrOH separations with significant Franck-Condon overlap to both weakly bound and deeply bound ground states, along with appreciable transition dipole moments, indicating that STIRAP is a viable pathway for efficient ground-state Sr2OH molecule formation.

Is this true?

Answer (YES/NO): NO